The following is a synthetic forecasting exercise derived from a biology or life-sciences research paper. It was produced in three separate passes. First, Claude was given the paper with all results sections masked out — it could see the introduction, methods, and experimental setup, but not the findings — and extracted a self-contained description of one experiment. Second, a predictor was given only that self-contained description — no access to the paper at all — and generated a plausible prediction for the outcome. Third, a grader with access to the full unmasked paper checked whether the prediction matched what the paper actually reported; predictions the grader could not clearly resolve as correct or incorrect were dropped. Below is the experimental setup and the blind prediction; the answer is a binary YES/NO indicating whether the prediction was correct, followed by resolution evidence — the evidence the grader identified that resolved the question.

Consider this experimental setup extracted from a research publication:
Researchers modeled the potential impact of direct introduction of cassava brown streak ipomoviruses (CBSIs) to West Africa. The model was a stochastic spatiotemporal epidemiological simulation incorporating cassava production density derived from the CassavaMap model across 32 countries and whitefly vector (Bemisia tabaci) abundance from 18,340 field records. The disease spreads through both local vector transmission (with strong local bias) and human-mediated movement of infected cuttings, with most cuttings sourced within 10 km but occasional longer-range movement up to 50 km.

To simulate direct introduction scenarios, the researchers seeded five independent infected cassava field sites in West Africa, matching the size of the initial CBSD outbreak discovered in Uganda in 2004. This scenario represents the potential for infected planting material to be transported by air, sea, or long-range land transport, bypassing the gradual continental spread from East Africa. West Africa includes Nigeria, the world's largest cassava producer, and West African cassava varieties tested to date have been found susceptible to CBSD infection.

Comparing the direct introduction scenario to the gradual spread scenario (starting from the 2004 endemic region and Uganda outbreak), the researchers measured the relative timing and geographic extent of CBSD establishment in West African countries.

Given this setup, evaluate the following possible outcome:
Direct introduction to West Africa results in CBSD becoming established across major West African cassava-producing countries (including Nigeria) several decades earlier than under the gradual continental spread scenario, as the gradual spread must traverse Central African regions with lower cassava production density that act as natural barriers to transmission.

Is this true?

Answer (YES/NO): NO